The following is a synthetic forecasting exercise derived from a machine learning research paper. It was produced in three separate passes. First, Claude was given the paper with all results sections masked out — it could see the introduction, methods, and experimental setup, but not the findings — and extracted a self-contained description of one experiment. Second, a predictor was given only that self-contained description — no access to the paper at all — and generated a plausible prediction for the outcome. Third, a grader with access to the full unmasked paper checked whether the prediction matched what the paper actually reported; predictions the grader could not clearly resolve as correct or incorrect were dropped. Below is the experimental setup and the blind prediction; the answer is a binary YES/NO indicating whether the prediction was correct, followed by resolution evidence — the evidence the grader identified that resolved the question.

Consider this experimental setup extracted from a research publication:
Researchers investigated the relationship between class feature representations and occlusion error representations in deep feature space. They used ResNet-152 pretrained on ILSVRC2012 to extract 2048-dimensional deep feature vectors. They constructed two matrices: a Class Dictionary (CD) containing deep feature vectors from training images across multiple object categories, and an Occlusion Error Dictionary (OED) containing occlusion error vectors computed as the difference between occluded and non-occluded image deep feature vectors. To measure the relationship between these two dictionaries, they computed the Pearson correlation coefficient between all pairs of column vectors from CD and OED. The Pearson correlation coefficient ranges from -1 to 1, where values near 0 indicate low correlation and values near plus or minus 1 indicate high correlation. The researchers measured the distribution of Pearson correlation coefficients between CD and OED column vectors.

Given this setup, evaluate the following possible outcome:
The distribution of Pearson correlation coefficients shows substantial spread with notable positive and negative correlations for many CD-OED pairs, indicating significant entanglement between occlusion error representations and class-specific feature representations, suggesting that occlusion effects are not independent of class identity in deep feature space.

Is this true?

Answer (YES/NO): NO